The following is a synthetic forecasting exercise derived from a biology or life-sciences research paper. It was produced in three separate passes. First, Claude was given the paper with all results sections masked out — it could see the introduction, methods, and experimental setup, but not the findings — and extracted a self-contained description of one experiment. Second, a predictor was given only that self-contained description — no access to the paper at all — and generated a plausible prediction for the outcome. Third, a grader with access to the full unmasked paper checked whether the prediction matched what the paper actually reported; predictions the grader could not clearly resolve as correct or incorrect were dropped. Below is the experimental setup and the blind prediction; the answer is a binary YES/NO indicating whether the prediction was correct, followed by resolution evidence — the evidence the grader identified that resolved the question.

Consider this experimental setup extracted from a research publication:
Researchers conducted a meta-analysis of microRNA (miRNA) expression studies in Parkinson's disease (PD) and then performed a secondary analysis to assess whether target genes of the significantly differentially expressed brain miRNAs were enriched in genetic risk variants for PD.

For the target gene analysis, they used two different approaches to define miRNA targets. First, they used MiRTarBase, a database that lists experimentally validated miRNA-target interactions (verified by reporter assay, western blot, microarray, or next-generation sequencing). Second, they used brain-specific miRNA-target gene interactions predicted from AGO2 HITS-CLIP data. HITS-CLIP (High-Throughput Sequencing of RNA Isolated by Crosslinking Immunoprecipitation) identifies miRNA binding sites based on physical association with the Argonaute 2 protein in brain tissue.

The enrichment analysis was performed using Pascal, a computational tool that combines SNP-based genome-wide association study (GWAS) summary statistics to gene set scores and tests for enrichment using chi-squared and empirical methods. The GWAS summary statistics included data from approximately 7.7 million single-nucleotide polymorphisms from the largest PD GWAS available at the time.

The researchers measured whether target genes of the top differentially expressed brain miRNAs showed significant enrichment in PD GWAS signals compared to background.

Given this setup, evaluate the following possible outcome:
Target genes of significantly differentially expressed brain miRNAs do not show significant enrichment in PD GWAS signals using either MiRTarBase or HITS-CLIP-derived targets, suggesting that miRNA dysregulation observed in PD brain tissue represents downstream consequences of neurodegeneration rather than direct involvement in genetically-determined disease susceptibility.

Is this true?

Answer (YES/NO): NO